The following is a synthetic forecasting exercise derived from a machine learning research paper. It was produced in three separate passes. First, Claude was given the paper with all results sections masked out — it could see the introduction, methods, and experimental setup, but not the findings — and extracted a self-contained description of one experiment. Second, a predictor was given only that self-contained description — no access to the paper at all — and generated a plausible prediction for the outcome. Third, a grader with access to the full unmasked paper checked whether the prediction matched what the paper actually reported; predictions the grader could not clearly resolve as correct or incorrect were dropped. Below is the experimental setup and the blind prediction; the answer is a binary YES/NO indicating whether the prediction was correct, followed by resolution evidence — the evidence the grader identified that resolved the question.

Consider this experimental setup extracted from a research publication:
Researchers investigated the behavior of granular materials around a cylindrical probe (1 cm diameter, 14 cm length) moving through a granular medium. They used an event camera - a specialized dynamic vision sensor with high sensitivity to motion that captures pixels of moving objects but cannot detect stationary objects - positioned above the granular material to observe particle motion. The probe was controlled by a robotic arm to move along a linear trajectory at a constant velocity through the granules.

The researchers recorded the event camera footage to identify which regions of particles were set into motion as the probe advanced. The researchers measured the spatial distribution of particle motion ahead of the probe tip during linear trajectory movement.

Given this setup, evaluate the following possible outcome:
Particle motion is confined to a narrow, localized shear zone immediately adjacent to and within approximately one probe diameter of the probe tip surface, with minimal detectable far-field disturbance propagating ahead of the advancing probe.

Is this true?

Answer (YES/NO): NO